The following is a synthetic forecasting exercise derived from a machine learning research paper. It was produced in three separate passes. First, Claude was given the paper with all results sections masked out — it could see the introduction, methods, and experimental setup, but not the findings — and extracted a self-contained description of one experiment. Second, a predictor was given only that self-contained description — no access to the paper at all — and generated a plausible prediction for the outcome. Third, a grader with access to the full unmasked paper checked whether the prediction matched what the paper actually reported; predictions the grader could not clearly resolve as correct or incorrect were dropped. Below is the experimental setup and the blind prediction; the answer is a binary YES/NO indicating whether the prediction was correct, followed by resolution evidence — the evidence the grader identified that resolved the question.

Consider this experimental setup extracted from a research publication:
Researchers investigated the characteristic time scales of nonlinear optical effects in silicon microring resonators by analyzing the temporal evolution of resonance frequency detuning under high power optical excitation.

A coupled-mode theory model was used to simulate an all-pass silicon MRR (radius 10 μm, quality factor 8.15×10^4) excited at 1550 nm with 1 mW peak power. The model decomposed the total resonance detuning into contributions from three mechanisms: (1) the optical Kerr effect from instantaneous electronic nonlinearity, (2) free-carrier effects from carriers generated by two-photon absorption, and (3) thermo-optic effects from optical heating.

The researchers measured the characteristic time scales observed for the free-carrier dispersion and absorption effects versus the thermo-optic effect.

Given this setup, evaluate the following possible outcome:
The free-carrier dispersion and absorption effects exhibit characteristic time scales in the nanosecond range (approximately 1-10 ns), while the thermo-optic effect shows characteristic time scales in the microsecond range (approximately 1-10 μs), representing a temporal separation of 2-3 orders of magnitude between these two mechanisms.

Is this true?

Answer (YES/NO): NO